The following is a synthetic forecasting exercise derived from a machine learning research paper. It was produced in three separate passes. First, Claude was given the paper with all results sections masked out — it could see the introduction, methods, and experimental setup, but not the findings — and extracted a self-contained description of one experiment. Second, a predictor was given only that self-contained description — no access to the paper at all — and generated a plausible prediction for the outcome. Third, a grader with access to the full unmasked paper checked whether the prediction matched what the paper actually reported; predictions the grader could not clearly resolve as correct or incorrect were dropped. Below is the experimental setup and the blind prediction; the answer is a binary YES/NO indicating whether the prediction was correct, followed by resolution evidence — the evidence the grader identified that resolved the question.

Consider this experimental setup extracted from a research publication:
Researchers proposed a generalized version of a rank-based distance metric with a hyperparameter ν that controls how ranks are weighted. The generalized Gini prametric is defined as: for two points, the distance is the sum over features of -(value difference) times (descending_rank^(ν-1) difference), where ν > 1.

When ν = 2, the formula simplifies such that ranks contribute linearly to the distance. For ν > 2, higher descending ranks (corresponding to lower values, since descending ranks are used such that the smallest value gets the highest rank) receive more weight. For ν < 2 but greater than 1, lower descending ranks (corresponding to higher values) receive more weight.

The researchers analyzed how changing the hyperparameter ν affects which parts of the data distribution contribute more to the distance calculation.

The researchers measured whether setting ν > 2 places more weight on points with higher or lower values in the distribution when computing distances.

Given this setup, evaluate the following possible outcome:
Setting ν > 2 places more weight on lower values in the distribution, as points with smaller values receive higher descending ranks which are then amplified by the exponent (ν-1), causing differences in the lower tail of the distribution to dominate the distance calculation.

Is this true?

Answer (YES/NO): YES